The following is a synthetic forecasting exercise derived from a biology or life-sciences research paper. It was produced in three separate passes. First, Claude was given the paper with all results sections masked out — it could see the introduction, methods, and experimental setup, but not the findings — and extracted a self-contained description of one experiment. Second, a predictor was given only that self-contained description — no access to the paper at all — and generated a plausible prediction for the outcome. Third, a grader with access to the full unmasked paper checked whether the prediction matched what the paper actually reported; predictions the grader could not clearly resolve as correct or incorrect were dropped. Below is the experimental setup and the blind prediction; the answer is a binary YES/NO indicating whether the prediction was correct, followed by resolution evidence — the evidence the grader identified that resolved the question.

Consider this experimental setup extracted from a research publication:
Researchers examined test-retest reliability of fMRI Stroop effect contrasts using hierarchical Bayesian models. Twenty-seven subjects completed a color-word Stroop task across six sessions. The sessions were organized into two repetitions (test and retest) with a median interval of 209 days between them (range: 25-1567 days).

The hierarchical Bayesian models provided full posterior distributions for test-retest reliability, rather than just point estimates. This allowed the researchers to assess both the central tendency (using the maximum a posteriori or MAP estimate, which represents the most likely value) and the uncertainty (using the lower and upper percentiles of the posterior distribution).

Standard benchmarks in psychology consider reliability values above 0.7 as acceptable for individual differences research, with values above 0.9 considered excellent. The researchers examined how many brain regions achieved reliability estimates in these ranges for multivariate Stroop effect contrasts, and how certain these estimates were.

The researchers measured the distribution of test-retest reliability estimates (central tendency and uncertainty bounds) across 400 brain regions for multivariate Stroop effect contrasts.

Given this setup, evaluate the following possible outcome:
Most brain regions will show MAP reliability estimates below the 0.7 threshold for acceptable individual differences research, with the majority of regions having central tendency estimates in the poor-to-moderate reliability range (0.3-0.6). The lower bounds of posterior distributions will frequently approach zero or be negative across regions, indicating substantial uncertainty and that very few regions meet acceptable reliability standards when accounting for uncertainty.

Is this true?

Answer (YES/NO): NO